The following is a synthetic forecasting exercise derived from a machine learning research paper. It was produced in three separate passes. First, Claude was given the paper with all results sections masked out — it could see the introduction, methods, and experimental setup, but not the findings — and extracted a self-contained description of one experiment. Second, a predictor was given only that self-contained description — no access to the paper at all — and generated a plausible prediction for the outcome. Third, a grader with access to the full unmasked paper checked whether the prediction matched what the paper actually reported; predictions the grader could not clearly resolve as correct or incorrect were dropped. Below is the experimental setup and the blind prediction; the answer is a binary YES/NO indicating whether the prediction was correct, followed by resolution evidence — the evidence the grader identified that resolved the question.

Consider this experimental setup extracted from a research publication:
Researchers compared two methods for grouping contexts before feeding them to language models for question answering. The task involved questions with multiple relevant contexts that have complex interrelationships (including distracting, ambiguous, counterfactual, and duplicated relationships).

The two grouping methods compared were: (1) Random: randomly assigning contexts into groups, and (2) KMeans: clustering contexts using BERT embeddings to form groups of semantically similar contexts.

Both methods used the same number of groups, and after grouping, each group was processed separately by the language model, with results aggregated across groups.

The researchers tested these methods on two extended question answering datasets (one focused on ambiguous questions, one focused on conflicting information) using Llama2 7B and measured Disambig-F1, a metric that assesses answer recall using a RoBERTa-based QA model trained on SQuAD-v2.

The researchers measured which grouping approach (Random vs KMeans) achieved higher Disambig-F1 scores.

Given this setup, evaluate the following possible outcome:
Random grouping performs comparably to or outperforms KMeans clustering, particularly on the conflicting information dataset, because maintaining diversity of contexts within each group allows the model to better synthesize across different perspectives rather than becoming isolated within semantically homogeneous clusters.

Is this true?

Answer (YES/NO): NO